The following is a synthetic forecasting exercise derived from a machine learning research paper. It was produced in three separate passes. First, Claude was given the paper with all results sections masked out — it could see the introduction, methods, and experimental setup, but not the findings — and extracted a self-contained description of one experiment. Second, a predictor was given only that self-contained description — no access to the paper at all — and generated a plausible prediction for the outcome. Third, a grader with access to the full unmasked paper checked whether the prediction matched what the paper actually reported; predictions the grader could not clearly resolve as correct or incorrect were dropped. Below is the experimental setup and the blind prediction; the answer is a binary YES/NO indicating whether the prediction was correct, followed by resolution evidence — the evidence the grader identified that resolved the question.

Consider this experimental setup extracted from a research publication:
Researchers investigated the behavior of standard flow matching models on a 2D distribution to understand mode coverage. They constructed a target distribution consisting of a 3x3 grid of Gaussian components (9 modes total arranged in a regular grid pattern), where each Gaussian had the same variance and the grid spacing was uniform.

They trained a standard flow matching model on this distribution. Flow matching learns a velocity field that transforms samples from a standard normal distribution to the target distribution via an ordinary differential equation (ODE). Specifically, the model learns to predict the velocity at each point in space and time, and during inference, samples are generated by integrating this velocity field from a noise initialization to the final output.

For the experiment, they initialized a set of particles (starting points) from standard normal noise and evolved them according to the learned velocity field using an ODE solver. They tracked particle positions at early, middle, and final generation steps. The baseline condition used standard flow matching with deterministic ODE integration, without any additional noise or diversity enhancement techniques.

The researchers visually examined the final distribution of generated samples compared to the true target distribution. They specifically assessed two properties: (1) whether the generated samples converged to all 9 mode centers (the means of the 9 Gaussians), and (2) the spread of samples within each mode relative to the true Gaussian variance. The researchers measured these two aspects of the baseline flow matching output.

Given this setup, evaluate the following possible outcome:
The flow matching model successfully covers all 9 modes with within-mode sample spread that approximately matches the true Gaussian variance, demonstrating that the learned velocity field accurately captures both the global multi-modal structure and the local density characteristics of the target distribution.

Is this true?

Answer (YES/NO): NO